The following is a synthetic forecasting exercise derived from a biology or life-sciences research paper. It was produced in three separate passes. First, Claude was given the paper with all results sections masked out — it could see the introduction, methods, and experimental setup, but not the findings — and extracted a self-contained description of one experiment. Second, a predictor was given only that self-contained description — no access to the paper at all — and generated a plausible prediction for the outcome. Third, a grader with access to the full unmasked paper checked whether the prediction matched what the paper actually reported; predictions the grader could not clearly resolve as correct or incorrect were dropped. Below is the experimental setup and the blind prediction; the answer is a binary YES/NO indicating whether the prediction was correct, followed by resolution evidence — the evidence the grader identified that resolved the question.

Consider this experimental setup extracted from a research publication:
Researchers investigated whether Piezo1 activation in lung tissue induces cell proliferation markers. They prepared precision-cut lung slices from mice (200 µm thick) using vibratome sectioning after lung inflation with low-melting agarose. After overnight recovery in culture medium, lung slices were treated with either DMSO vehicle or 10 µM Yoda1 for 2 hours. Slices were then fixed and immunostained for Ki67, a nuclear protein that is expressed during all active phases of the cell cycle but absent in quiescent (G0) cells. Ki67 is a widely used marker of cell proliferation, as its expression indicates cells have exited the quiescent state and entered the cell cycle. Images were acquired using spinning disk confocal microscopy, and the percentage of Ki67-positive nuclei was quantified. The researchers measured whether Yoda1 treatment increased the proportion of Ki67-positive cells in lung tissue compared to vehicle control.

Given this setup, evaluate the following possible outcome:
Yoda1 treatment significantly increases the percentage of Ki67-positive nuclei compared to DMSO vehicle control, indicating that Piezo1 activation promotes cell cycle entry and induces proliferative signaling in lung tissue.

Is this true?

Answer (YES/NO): YES